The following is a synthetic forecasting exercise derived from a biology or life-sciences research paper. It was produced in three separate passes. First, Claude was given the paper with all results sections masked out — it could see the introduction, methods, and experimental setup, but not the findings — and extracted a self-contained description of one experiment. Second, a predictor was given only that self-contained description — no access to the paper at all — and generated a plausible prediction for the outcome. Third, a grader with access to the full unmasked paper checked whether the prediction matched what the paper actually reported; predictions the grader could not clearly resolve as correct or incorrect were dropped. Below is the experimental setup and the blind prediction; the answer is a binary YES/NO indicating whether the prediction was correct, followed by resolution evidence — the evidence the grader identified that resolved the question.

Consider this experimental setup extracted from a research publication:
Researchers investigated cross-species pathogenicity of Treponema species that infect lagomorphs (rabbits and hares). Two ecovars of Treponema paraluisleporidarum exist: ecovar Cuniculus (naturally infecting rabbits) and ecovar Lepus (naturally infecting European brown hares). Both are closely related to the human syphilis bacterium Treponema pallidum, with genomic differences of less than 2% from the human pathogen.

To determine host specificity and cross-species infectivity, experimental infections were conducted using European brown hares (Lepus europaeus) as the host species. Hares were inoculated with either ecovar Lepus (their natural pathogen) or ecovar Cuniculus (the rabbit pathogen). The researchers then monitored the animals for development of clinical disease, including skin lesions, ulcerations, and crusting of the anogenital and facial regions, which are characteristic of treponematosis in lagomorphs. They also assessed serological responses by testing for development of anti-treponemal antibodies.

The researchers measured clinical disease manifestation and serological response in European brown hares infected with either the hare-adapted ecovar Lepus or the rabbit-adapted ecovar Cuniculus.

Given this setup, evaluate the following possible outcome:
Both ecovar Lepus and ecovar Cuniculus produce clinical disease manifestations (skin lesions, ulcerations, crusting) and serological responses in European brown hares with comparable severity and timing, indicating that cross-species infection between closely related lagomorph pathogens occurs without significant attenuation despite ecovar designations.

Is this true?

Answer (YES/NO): NO